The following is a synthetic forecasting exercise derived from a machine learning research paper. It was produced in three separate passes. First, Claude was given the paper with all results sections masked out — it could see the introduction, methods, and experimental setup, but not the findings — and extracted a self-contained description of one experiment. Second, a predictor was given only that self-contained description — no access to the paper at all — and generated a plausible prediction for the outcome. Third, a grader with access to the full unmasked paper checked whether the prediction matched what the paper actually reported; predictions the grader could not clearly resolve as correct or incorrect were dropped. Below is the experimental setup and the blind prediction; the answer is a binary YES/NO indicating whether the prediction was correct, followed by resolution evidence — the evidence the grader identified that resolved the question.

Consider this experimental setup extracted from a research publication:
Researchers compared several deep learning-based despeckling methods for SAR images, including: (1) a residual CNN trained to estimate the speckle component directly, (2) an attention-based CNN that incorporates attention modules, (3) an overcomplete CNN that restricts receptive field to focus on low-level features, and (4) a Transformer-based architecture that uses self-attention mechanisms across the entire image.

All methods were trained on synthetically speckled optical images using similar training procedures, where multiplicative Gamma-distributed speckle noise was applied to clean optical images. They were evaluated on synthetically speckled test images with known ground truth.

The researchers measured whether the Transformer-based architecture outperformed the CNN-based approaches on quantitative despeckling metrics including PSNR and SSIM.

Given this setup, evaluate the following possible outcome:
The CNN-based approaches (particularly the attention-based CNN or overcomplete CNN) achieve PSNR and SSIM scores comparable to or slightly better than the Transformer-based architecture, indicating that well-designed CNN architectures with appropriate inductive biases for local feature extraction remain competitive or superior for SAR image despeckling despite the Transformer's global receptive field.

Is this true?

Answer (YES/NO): YES